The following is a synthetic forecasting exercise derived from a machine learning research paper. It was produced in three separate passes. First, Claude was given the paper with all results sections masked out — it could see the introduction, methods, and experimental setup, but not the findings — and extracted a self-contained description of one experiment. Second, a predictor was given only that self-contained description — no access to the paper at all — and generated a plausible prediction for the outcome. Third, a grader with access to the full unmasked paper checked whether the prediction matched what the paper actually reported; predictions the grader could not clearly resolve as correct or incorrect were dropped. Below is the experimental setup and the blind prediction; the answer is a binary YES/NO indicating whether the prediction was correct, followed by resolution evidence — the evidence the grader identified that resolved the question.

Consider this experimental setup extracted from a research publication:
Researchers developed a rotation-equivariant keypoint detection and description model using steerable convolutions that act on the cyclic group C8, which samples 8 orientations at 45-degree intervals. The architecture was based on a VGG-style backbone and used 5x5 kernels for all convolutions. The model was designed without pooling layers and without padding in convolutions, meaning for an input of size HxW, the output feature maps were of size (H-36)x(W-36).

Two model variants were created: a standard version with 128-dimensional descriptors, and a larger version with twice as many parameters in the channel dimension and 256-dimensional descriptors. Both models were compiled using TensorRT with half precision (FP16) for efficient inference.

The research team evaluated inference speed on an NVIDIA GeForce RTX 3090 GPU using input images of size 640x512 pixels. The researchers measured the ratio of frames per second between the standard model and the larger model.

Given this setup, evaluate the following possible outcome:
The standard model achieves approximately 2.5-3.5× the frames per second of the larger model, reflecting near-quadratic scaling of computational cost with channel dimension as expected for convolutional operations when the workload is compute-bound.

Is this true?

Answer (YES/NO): NO